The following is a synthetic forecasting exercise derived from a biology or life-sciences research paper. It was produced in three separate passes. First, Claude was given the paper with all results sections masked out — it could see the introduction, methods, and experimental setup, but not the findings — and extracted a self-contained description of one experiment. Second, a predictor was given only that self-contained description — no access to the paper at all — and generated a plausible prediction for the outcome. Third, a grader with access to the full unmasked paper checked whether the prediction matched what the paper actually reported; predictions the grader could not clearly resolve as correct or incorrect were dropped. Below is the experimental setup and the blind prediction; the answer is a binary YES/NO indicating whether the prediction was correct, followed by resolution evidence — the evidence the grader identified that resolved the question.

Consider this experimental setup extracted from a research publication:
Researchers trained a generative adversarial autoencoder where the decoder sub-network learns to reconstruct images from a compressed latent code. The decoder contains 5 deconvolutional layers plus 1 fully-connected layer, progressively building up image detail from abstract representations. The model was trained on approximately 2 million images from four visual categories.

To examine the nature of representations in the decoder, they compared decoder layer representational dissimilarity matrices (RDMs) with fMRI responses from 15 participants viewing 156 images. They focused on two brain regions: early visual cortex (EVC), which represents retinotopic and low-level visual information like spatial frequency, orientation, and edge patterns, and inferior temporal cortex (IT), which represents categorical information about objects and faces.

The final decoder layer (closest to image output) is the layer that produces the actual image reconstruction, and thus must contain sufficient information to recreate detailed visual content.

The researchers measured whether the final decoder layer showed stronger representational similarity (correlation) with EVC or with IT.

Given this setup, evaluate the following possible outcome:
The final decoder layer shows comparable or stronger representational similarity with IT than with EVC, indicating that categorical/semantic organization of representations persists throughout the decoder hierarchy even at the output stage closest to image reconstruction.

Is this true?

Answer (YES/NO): NO